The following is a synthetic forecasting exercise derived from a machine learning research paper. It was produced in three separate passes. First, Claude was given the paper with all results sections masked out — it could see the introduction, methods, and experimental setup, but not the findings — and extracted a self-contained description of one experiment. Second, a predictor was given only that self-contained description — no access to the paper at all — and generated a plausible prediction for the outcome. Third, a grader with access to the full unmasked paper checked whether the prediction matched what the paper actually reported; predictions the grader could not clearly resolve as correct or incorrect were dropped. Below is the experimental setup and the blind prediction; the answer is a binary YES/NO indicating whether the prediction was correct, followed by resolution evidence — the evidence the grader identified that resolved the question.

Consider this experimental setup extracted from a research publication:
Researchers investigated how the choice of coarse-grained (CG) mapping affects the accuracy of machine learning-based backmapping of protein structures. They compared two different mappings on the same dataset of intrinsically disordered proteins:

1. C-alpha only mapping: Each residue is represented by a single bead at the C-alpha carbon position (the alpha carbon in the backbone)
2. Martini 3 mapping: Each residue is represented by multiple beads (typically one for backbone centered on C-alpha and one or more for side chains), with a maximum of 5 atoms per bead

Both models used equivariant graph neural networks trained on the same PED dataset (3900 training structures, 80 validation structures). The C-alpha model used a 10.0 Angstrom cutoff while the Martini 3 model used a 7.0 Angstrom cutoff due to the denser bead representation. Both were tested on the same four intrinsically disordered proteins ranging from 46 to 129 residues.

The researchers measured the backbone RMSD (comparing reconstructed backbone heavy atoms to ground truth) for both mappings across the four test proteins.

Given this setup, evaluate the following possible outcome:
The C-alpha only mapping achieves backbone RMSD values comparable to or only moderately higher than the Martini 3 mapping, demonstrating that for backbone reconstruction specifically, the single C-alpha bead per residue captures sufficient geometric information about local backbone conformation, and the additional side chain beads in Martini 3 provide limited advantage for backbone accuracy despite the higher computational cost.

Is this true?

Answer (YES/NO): NO